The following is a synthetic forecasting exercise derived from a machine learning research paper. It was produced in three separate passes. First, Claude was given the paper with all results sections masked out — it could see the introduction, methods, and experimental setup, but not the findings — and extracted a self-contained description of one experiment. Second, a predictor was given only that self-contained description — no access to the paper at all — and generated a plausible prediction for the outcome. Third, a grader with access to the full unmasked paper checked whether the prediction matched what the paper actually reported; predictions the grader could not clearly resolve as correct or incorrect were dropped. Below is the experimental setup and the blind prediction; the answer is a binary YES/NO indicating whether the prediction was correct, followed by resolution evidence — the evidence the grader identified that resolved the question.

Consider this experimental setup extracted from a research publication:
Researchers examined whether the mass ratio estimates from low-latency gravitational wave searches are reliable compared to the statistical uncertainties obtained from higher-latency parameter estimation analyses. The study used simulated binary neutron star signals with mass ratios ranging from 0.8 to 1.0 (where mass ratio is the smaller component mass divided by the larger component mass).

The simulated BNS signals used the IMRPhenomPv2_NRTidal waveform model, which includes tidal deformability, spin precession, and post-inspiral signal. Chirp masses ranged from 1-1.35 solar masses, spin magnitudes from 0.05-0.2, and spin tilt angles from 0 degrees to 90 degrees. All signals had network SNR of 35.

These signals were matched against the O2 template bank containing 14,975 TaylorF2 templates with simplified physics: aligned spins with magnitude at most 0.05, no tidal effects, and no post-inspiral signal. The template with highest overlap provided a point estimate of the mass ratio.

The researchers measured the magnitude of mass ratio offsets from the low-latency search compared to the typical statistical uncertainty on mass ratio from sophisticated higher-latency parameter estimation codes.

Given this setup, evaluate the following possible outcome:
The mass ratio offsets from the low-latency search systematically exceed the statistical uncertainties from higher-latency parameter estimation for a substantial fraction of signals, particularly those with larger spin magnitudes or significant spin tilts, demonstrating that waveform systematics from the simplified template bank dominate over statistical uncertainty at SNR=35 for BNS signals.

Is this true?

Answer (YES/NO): NO